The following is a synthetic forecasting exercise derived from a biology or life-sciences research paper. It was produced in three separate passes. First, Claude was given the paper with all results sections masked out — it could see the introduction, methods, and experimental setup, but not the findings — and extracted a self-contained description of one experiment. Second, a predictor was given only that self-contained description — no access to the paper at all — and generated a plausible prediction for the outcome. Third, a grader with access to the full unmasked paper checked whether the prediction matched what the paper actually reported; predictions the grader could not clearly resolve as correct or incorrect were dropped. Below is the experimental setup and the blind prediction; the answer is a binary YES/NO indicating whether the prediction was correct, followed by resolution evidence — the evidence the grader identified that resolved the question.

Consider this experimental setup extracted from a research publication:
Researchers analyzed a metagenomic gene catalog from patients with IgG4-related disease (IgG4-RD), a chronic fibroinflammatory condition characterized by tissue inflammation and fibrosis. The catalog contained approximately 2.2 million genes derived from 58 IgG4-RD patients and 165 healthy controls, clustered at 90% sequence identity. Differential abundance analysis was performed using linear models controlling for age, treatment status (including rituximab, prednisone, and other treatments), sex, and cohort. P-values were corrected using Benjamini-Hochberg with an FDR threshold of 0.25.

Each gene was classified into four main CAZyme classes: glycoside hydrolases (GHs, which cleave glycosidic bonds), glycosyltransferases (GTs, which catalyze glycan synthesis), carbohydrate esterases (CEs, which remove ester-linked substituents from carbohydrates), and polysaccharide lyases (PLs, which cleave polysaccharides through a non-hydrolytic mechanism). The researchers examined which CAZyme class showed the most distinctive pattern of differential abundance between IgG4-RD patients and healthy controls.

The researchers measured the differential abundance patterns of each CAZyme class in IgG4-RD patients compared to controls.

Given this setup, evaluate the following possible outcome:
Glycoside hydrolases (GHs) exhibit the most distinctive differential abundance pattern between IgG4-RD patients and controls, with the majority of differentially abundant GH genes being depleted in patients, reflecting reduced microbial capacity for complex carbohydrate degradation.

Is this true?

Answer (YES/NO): NO